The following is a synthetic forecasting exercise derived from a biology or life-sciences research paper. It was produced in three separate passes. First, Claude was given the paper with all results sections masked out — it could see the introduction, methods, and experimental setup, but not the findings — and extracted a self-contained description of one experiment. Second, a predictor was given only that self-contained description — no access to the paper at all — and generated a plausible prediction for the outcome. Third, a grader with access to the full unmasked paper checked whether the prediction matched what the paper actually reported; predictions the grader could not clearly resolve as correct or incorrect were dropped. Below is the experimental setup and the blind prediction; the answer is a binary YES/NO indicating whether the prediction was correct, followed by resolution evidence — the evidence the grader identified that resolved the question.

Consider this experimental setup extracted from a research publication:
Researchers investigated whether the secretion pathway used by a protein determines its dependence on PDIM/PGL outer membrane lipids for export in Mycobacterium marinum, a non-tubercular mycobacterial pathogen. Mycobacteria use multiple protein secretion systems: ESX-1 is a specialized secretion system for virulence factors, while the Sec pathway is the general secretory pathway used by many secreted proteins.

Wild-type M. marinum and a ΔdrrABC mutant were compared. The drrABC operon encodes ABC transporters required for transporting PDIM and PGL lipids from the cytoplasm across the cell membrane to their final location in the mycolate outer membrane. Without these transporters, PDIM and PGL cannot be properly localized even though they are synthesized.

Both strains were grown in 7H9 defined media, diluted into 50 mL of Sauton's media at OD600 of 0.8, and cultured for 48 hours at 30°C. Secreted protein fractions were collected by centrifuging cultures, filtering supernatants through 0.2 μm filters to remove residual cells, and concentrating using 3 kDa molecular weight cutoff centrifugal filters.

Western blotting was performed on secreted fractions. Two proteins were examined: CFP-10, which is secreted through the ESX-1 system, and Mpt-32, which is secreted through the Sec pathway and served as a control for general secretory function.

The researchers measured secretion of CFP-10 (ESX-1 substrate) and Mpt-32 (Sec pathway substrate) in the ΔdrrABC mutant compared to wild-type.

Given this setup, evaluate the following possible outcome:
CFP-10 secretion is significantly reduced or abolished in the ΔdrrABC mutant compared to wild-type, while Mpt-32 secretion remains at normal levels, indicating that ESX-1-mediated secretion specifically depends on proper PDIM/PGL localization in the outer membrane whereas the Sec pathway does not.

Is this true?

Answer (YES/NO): NO